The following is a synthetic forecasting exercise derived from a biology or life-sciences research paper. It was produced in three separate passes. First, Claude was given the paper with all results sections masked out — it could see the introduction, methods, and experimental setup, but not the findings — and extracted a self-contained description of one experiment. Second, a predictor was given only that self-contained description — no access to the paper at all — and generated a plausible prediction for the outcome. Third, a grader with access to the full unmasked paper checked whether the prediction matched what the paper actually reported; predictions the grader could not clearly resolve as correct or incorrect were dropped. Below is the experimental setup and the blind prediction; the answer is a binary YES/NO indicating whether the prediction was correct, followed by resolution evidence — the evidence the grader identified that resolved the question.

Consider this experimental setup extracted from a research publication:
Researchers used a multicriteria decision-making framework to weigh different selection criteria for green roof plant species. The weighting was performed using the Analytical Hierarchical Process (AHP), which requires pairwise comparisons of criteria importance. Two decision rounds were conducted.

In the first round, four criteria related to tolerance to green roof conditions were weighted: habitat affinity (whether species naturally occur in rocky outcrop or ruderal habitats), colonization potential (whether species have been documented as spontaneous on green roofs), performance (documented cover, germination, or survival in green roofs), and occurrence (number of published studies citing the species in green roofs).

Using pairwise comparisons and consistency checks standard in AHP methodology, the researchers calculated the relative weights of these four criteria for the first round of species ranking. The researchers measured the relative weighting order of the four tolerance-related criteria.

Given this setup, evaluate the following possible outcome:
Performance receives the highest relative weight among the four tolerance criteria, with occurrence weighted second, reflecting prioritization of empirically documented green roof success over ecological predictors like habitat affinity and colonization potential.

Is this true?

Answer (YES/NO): NO